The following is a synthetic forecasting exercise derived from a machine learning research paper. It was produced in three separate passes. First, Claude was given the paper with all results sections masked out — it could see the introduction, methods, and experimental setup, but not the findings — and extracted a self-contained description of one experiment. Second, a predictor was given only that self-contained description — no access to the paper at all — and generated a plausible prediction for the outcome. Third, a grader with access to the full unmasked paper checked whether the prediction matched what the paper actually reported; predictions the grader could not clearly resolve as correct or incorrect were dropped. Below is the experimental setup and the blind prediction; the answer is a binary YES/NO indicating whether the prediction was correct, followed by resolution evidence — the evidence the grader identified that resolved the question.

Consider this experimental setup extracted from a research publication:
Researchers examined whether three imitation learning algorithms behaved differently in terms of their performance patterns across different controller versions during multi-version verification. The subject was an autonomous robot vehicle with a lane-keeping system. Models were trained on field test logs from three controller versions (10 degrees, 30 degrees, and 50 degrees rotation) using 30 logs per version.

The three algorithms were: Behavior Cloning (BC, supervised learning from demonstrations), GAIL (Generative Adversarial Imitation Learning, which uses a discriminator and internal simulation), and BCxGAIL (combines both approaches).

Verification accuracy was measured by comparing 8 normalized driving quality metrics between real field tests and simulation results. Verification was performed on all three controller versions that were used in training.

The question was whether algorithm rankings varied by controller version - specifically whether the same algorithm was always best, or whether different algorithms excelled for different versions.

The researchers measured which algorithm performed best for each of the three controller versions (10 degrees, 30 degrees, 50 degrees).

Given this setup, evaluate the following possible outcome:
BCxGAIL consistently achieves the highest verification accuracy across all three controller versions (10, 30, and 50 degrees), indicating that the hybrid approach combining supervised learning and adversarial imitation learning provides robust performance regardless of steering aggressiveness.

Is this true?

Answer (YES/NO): NO